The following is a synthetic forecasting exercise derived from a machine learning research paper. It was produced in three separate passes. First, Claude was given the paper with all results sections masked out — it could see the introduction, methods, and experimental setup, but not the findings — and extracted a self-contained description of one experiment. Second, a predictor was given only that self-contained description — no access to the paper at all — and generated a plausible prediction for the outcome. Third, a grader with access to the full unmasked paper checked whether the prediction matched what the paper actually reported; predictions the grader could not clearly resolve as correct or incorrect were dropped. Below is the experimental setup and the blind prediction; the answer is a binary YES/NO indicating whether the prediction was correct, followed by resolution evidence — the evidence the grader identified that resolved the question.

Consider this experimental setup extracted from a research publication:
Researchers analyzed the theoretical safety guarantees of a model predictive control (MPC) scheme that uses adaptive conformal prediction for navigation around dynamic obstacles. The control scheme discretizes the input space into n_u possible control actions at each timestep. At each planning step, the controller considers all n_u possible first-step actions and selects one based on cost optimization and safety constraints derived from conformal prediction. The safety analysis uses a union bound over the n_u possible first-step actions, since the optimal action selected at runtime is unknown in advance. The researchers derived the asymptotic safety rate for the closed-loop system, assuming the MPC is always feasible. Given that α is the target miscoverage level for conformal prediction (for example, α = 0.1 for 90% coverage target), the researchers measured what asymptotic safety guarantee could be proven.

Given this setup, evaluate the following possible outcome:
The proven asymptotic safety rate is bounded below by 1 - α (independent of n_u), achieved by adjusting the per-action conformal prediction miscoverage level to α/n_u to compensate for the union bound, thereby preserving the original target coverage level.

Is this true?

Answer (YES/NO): NO